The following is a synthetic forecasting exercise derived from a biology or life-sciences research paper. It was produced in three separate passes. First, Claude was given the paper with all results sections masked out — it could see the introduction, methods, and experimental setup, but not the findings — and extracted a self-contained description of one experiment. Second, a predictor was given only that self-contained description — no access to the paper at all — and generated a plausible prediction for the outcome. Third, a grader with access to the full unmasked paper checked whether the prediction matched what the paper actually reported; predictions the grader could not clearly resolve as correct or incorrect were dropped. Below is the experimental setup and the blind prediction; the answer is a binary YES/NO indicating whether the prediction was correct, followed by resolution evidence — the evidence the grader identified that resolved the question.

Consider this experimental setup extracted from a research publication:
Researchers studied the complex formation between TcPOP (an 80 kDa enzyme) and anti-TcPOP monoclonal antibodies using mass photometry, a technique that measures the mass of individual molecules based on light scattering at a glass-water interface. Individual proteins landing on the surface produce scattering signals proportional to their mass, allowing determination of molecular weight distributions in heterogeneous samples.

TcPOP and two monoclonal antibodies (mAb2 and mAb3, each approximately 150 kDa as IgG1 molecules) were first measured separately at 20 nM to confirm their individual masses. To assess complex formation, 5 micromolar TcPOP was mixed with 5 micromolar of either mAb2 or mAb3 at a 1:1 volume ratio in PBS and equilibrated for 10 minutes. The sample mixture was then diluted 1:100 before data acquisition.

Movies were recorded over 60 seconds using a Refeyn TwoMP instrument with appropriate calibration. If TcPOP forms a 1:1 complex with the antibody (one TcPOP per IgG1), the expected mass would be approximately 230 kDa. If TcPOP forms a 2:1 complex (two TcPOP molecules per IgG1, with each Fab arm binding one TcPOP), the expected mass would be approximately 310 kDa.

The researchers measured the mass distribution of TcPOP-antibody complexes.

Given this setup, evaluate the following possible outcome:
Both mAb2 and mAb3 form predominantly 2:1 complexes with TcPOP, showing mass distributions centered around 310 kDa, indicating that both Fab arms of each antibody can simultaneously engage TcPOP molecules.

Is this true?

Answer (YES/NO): NO